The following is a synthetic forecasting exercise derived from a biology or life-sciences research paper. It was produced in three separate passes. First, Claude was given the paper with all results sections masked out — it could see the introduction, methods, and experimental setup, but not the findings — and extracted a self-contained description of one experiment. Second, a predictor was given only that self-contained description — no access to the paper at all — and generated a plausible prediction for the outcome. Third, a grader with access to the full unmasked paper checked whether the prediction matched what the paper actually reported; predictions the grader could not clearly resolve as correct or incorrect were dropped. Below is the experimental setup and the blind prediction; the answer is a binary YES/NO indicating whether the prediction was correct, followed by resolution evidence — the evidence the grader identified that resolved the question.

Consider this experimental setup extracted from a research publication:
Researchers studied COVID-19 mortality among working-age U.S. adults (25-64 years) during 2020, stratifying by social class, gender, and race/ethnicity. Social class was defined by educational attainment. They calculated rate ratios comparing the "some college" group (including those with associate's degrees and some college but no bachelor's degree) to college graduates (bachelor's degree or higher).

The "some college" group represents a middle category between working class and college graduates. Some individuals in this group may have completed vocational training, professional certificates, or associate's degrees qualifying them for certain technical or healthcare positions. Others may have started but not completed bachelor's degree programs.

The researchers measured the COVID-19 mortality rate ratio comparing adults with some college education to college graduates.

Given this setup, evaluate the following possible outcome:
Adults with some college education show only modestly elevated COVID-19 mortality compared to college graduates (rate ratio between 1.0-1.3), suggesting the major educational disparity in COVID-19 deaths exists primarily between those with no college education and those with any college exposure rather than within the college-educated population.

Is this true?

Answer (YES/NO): NO